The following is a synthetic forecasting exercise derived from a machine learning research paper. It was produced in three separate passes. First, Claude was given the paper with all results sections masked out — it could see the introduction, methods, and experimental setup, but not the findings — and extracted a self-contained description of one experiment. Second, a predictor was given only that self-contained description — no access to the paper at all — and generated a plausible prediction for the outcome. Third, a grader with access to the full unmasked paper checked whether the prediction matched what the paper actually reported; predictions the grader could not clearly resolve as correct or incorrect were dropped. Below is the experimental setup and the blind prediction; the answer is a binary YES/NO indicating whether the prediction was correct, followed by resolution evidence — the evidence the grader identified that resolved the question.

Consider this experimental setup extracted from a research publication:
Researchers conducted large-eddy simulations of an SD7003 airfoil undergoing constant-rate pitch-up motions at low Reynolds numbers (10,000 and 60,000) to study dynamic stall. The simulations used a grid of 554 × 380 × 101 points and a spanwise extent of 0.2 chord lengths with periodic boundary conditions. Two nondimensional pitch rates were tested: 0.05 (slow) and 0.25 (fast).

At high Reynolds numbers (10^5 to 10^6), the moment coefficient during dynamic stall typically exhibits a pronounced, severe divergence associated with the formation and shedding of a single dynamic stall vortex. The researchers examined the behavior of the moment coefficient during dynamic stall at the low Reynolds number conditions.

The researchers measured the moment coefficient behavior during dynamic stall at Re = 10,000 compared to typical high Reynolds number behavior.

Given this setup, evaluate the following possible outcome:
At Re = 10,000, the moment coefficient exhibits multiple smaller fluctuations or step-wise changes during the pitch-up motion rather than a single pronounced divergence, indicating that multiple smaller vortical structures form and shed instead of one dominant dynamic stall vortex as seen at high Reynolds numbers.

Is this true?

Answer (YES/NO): YES